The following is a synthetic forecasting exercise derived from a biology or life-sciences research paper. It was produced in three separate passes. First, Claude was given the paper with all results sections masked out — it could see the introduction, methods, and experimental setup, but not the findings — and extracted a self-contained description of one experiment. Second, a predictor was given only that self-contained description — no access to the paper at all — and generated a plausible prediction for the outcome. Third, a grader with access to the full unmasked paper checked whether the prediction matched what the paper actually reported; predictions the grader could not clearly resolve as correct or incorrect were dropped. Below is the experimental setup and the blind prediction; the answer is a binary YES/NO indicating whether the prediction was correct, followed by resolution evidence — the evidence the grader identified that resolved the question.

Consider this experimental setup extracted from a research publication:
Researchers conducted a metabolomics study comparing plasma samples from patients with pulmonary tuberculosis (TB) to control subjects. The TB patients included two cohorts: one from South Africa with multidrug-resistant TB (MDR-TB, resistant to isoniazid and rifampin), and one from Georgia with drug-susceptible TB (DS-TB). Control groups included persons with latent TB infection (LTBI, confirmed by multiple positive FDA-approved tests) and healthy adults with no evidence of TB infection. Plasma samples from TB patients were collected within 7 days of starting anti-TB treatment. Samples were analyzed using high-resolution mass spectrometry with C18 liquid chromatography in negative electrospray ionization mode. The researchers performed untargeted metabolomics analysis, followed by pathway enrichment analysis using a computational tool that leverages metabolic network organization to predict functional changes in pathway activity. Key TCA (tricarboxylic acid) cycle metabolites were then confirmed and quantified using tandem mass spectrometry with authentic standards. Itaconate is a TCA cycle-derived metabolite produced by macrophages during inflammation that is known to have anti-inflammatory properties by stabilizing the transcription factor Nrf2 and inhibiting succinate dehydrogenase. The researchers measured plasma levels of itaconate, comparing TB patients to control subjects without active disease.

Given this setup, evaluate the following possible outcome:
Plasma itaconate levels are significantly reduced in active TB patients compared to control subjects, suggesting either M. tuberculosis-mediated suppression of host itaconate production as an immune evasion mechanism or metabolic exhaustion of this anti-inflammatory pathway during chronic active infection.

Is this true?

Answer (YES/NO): NO